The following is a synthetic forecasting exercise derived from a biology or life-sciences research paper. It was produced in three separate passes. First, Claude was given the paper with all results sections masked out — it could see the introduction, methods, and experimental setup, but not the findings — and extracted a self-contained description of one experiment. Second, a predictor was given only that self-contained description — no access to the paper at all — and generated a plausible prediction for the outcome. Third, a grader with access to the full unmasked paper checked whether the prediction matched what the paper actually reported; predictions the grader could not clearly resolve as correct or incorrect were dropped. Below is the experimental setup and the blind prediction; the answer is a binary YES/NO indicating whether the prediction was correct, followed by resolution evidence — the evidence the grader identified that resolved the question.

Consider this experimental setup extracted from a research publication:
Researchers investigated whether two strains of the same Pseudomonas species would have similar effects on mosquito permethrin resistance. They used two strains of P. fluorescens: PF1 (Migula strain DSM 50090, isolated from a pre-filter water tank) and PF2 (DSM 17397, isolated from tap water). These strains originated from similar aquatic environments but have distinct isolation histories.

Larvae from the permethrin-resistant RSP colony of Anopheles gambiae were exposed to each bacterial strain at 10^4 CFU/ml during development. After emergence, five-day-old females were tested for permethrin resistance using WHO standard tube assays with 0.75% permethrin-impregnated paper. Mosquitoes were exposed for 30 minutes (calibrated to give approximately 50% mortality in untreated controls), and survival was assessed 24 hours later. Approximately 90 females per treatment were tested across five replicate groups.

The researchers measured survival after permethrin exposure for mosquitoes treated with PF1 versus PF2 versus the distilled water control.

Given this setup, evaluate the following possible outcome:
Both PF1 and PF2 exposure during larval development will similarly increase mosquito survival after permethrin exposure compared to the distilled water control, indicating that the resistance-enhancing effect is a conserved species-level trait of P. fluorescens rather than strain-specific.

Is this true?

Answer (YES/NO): NO